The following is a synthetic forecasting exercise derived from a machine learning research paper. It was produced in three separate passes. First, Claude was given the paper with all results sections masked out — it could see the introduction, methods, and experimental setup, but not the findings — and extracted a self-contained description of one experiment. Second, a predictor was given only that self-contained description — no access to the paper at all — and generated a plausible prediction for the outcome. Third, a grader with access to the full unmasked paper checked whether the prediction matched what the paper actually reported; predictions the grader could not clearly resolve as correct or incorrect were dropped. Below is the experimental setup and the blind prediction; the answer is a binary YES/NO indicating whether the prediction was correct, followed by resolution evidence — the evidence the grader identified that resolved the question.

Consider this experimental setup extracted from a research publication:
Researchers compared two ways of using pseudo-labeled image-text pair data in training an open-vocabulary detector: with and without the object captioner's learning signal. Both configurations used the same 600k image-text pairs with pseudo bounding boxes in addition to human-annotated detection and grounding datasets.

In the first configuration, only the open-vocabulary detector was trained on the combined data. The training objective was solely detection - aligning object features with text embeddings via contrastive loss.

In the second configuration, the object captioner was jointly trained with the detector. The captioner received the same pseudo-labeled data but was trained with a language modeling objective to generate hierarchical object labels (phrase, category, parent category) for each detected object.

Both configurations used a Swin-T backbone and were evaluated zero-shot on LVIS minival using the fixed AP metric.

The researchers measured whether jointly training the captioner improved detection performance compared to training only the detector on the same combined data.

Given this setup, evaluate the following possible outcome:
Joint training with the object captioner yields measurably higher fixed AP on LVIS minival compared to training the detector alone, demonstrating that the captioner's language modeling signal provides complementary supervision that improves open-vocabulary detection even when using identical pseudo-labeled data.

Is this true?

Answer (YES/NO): YES